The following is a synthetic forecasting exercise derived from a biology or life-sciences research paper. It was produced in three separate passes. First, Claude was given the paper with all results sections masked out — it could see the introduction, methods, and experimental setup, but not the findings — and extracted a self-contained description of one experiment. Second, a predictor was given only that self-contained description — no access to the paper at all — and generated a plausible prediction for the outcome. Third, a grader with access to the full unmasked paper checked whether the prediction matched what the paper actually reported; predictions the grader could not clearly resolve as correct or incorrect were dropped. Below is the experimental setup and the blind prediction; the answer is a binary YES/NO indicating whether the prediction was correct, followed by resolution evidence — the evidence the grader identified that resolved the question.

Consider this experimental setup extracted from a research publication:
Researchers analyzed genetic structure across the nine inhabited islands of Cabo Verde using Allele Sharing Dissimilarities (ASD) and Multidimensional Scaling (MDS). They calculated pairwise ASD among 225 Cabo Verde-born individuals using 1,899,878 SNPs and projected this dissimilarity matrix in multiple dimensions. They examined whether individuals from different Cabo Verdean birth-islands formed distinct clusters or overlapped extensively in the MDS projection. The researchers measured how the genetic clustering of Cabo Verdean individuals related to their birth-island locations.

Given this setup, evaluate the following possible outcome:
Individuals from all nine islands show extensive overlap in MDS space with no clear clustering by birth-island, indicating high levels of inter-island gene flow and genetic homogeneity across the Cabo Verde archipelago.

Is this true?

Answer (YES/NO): NO